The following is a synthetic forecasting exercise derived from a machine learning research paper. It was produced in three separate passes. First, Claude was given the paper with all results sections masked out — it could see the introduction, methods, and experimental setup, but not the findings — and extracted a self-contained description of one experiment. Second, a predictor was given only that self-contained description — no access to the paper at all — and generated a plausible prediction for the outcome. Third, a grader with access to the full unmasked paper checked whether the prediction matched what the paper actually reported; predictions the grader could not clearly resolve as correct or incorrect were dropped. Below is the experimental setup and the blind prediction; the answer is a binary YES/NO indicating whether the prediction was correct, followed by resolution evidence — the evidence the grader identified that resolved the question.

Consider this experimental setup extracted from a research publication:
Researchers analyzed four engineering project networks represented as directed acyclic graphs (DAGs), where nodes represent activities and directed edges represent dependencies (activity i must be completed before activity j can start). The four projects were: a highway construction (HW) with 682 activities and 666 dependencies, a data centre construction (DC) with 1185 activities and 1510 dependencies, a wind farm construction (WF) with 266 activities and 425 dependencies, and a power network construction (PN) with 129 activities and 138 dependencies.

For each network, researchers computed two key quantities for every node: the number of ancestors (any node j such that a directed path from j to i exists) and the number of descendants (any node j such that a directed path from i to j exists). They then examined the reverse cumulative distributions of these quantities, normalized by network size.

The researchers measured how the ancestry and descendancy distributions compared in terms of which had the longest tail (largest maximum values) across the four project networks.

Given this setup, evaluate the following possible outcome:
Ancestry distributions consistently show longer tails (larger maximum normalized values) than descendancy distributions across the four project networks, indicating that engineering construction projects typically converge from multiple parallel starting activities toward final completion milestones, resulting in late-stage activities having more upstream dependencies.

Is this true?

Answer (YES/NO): NO